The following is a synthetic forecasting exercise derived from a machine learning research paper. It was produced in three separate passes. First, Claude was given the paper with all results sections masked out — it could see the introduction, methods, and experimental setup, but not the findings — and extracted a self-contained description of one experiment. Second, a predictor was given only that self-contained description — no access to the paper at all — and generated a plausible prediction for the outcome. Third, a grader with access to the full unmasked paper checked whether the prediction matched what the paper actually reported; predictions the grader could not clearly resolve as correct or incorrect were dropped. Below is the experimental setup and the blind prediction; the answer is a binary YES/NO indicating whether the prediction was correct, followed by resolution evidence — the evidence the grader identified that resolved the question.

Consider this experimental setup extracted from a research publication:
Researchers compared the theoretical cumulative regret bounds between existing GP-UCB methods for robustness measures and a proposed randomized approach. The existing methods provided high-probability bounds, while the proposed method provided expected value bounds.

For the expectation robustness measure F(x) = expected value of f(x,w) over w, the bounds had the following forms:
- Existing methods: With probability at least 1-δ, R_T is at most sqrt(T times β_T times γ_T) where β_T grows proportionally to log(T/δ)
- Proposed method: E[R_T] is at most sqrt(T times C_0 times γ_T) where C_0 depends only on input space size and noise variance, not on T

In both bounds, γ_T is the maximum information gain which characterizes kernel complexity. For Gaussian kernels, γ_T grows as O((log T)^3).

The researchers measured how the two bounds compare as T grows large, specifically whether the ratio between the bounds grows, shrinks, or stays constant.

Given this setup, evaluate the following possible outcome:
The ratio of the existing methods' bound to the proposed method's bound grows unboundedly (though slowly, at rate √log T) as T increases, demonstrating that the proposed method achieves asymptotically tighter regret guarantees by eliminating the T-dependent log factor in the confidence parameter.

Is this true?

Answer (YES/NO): YES